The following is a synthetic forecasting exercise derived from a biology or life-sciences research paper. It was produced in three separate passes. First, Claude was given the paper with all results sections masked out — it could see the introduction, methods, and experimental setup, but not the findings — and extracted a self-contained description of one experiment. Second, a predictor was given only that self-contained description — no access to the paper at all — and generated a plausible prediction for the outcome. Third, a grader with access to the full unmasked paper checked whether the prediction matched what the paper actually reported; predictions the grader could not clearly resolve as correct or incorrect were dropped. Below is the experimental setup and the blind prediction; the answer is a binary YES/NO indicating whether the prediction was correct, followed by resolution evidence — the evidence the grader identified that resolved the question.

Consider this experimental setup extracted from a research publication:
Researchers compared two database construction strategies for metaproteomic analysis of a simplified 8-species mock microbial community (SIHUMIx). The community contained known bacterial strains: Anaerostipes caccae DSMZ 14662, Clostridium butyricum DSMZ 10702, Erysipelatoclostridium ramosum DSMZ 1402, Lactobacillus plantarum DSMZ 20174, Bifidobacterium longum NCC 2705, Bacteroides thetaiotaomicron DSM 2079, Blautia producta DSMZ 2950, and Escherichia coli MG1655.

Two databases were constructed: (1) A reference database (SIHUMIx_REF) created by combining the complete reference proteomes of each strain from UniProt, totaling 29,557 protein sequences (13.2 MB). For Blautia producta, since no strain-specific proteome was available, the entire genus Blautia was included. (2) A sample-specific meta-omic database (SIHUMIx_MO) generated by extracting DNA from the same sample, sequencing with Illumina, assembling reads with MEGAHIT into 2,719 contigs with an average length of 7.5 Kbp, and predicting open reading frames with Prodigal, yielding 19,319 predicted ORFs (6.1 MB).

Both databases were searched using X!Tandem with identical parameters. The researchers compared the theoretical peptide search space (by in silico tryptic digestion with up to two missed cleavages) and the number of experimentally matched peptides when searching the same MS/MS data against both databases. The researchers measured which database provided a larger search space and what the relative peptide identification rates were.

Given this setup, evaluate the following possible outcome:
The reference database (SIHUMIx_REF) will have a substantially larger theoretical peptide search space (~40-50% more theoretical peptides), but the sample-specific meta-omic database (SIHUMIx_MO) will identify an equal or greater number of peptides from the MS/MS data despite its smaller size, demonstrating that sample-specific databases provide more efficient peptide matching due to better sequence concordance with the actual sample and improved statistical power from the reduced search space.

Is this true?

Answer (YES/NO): NO